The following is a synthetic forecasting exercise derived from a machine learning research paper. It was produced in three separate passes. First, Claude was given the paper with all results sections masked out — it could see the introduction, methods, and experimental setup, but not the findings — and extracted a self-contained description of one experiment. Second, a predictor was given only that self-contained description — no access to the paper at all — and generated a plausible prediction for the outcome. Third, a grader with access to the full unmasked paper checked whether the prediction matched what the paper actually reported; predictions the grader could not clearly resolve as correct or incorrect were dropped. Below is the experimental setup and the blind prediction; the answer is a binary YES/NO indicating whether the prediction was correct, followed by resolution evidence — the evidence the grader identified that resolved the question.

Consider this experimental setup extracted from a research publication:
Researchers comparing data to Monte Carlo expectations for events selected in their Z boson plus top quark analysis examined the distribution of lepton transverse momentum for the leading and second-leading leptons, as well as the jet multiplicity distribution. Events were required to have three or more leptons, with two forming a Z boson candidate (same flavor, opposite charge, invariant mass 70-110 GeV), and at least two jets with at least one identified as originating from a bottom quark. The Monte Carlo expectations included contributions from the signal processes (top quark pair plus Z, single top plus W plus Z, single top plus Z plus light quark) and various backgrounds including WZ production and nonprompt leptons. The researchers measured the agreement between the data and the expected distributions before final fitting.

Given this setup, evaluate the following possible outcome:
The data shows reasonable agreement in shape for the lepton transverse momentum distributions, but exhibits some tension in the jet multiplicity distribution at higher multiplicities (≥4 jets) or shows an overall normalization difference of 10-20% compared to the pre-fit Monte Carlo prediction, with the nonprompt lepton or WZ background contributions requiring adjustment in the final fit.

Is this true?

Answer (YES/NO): NO